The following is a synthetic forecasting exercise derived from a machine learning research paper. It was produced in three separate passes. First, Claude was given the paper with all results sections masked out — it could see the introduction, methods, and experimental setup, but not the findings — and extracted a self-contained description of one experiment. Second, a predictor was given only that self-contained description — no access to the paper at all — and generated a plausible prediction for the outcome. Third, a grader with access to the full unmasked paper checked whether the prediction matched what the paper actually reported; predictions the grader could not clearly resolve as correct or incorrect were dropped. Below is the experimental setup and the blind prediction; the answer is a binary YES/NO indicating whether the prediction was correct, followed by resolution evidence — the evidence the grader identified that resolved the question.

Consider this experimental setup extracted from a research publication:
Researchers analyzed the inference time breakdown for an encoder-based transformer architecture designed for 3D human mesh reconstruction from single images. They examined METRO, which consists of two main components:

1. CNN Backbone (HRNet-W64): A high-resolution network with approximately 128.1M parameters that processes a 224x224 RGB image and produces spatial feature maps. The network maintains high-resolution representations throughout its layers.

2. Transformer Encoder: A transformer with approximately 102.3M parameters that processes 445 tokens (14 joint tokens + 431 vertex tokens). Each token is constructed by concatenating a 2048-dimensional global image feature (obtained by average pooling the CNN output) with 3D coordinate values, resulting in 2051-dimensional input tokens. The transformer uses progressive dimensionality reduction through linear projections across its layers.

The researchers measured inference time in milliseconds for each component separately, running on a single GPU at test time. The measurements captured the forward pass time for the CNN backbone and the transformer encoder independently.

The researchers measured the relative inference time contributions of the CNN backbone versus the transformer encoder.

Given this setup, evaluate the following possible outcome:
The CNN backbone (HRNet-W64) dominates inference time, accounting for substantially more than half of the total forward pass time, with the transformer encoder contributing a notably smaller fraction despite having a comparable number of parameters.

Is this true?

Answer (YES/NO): YES